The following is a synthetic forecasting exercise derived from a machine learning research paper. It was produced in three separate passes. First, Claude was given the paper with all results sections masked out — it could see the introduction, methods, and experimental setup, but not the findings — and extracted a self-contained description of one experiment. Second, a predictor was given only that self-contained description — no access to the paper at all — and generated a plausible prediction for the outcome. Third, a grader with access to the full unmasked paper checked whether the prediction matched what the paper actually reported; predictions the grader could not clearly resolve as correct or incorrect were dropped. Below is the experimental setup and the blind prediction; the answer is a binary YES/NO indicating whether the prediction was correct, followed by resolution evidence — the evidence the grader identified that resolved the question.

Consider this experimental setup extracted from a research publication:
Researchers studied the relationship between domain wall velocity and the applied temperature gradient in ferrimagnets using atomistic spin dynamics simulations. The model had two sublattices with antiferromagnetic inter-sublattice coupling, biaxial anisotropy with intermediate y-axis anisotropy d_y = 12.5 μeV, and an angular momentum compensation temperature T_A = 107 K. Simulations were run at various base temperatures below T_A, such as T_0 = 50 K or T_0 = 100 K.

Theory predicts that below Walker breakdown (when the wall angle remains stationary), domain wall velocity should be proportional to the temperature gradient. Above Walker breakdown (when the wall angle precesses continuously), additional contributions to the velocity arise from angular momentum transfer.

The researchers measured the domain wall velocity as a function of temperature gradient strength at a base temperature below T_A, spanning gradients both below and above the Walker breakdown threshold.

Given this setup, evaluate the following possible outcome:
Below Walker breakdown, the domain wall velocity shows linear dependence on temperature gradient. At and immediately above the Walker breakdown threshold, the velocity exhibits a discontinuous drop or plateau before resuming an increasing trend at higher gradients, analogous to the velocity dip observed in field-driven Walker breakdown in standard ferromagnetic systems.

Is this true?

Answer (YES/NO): NO